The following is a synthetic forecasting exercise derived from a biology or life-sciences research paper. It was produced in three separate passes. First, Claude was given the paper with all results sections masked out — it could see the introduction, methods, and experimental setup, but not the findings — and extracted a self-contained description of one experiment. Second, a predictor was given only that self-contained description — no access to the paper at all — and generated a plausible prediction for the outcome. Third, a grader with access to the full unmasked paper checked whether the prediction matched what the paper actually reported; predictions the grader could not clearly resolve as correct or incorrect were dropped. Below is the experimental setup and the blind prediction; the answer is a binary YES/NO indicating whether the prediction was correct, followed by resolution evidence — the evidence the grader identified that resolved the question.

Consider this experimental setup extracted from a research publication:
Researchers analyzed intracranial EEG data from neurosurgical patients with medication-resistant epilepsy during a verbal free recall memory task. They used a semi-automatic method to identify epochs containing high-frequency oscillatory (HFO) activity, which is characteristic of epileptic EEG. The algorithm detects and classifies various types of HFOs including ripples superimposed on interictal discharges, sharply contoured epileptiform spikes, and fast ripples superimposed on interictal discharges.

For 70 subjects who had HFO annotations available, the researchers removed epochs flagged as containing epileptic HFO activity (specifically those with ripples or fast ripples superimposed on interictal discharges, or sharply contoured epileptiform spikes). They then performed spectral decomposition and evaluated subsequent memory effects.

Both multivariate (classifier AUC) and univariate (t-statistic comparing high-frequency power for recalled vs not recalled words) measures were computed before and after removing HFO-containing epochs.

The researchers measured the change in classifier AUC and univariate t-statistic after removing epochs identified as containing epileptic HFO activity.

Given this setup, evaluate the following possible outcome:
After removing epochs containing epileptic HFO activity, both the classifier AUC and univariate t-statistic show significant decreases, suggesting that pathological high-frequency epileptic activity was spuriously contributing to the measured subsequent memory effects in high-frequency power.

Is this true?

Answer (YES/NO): NO